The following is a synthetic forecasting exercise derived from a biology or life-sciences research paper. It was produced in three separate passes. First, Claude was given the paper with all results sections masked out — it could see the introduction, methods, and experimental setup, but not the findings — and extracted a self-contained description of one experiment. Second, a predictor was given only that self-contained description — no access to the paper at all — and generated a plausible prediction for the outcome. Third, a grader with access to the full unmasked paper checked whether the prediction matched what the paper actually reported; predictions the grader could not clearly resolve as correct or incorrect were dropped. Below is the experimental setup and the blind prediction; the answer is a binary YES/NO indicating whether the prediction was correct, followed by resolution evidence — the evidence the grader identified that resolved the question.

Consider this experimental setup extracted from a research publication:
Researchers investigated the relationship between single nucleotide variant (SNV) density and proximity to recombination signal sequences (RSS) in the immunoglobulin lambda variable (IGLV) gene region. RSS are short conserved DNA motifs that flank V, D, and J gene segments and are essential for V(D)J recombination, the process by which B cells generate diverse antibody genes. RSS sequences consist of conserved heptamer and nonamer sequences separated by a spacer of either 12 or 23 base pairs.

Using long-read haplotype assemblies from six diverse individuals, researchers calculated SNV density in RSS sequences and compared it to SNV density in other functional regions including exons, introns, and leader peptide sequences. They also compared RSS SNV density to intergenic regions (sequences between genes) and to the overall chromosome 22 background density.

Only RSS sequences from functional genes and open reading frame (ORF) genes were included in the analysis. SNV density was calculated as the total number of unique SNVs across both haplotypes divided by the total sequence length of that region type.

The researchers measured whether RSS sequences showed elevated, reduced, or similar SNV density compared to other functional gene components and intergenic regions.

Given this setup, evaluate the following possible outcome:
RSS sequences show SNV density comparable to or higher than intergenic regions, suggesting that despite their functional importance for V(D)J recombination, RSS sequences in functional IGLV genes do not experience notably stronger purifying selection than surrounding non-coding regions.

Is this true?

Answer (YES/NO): YES